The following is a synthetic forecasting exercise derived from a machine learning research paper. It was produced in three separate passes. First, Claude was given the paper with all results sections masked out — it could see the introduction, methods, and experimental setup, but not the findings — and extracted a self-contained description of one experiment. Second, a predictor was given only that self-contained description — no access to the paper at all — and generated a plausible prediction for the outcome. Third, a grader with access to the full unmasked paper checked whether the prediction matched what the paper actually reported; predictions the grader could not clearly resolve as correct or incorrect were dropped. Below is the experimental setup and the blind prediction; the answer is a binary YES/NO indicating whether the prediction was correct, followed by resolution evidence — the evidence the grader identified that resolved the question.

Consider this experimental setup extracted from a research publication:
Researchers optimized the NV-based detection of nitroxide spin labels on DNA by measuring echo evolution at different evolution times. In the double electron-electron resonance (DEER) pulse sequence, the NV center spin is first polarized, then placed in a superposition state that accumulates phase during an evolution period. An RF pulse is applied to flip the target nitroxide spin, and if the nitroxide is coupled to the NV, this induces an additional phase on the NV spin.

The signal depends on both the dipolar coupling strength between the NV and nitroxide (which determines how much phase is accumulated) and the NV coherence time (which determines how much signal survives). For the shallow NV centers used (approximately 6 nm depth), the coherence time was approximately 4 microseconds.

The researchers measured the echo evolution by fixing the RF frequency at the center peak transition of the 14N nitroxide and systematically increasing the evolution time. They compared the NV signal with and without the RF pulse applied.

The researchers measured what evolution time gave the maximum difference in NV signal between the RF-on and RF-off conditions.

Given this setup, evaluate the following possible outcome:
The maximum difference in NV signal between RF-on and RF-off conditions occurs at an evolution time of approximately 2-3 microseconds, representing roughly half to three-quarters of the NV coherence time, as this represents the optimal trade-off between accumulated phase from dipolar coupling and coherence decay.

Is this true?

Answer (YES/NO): NO